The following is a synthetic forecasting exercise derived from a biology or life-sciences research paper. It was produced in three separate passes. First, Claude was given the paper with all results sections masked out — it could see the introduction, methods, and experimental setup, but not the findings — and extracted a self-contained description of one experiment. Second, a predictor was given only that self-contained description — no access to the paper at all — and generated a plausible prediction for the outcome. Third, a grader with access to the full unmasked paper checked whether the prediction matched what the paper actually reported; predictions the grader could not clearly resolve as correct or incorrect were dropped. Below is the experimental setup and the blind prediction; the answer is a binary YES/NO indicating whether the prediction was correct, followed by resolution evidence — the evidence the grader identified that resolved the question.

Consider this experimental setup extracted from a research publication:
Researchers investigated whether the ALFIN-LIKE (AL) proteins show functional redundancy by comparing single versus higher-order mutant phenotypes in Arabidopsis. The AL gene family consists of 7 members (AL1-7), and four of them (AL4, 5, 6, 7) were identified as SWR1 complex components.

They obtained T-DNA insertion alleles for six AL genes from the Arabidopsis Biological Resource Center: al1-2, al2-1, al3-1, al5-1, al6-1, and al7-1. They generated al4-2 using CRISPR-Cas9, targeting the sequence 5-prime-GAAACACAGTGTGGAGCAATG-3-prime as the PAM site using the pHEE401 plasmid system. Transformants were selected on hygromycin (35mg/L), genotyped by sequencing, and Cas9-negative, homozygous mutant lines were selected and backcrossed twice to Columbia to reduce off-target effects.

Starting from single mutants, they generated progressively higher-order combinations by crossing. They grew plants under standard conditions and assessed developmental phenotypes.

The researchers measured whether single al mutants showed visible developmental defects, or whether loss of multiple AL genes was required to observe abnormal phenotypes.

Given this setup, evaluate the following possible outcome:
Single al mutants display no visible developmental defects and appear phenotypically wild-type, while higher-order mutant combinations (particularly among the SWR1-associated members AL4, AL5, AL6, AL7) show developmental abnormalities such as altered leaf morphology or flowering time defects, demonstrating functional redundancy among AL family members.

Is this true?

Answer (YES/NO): YES